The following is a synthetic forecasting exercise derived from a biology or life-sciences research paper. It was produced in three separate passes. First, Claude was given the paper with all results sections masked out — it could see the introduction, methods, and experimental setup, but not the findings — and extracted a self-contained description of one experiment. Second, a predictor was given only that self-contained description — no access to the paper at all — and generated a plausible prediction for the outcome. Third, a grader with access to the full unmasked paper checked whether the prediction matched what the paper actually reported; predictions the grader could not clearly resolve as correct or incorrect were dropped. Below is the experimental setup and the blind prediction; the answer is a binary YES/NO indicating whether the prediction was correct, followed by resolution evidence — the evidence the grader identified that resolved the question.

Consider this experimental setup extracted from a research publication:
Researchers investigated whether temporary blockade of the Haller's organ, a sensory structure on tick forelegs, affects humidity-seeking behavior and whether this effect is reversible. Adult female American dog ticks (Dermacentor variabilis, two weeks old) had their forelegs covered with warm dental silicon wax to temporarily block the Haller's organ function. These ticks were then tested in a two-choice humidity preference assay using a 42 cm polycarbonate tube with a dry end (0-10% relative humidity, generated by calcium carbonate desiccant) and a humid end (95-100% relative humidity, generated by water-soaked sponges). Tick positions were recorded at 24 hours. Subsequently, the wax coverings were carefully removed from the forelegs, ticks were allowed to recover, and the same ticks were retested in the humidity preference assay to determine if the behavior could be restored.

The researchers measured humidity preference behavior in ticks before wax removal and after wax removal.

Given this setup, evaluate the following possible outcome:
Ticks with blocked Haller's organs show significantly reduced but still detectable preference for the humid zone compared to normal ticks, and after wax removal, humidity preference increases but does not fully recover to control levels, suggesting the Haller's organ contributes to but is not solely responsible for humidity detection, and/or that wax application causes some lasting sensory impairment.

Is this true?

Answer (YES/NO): NO